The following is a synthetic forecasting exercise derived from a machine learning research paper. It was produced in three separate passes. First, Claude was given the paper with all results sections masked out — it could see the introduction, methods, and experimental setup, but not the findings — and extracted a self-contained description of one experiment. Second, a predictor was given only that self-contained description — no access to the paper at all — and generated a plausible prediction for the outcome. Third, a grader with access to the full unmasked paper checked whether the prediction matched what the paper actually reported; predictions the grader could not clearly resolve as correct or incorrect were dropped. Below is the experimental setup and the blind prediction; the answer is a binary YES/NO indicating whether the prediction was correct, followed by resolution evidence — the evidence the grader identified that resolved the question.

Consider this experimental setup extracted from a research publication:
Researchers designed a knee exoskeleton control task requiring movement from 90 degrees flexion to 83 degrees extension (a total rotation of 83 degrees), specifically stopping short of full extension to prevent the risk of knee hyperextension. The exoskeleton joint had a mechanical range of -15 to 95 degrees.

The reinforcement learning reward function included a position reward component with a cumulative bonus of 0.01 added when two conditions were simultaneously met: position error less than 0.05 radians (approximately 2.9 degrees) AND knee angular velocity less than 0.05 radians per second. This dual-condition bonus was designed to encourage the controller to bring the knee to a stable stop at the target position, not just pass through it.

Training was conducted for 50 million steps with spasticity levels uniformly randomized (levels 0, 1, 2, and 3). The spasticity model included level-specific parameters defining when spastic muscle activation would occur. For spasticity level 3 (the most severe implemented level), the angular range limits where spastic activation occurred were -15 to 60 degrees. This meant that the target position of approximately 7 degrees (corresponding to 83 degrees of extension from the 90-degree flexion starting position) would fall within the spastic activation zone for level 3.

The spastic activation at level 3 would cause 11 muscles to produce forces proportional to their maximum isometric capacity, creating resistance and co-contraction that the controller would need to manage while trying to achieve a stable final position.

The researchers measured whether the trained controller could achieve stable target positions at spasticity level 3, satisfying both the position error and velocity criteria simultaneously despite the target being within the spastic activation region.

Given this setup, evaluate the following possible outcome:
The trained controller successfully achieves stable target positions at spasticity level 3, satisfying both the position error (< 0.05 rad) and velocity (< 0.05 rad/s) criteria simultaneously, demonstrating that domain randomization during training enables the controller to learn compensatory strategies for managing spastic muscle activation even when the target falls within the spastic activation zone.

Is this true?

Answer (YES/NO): NO